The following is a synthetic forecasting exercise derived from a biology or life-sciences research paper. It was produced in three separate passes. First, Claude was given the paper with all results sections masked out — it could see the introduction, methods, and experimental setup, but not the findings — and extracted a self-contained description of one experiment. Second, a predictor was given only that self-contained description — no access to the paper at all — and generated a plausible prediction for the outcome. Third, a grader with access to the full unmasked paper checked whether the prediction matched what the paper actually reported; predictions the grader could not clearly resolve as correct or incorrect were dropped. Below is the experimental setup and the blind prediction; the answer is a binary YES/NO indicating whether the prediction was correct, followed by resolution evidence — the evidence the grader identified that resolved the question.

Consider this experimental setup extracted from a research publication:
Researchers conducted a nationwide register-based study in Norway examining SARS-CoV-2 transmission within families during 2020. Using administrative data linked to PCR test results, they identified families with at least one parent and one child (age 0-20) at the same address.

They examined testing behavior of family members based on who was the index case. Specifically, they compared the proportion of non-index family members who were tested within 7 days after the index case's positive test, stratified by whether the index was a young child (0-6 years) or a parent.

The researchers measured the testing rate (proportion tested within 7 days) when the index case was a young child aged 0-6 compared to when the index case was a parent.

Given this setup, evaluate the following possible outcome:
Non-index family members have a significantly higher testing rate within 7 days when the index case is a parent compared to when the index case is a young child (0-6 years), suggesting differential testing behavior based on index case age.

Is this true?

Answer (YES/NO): NO